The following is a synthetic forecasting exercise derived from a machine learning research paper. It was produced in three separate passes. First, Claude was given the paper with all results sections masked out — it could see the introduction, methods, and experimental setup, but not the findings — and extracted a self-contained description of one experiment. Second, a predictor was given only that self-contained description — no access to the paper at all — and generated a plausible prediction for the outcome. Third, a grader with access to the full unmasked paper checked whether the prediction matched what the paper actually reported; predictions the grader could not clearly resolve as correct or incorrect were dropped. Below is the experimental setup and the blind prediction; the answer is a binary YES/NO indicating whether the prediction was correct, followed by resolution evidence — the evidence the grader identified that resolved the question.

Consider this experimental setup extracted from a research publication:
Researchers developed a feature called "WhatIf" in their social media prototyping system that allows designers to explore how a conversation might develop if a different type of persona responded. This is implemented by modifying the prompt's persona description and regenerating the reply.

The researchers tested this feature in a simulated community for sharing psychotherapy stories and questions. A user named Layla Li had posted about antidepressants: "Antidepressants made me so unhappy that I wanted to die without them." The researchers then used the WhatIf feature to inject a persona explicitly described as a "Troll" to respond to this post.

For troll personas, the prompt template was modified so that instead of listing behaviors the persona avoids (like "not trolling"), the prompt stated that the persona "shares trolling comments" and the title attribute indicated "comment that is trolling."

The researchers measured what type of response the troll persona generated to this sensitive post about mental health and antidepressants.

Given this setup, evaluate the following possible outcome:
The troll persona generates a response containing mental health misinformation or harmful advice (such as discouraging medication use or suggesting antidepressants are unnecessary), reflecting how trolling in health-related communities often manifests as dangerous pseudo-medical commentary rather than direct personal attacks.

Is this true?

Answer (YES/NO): NO